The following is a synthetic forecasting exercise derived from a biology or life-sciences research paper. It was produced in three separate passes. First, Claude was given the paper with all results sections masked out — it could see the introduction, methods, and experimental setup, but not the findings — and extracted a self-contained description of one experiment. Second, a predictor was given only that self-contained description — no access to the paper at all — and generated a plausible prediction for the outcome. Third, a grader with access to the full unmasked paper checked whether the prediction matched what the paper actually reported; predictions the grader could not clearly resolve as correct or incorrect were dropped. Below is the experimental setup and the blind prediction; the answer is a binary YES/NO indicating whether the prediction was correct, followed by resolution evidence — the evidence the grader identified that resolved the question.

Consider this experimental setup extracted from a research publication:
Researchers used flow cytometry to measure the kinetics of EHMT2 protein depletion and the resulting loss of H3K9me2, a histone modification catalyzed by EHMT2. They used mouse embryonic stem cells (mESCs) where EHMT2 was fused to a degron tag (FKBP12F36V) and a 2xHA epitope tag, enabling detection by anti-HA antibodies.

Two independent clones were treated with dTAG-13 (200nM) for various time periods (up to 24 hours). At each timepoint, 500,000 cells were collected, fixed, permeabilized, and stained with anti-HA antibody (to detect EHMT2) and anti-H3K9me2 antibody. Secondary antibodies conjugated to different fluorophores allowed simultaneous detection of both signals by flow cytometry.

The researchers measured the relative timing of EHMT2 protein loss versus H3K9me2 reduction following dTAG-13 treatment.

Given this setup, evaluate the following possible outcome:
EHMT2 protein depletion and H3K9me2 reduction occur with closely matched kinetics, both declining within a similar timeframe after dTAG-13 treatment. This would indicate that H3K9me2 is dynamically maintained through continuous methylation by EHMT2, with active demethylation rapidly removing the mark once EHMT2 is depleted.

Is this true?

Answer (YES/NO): NO